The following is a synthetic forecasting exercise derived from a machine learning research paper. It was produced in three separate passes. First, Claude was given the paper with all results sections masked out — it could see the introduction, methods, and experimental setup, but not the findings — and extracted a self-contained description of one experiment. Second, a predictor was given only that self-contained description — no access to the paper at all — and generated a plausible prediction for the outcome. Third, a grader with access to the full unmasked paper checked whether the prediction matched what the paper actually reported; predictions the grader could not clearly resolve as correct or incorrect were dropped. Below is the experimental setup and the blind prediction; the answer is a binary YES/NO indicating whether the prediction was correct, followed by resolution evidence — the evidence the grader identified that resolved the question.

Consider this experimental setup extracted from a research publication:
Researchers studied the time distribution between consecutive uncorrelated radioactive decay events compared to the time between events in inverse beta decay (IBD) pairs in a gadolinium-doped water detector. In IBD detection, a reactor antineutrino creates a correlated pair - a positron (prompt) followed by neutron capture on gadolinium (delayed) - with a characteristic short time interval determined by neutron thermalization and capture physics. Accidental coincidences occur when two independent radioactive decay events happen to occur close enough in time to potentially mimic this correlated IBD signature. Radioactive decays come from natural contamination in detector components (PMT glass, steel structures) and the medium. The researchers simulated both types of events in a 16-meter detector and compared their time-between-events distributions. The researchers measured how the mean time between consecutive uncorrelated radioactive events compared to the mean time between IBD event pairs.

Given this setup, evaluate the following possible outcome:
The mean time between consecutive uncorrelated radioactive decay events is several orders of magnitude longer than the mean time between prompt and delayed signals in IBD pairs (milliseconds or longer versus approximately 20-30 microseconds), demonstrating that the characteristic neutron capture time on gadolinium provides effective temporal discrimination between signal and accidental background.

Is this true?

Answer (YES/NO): YES